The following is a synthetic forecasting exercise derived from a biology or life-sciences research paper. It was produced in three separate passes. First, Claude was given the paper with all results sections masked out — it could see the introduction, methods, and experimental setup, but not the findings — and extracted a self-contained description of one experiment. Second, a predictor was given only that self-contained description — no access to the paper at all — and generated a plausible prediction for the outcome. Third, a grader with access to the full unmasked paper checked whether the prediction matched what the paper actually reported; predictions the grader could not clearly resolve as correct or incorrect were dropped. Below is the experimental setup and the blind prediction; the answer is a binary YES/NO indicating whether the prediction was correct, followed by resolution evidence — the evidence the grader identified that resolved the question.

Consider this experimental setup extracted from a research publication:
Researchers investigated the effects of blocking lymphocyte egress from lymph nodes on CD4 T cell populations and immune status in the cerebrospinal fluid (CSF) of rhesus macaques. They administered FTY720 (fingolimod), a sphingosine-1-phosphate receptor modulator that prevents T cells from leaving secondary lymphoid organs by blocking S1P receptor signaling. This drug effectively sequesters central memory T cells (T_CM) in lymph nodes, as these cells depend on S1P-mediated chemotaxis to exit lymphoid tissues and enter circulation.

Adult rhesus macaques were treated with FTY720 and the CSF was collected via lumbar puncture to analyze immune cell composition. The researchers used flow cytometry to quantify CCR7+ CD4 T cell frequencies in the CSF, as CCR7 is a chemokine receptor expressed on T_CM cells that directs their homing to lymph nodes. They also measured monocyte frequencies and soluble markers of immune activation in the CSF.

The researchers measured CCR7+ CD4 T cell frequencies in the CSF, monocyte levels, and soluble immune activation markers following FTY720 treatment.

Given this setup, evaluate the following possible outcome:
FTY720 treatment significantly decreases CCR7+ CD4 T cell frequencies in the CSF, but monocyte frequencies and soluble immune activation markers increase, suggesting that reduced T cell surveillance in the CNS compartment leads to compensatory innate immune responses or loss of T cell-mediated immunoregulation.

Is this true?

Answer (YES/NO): YES